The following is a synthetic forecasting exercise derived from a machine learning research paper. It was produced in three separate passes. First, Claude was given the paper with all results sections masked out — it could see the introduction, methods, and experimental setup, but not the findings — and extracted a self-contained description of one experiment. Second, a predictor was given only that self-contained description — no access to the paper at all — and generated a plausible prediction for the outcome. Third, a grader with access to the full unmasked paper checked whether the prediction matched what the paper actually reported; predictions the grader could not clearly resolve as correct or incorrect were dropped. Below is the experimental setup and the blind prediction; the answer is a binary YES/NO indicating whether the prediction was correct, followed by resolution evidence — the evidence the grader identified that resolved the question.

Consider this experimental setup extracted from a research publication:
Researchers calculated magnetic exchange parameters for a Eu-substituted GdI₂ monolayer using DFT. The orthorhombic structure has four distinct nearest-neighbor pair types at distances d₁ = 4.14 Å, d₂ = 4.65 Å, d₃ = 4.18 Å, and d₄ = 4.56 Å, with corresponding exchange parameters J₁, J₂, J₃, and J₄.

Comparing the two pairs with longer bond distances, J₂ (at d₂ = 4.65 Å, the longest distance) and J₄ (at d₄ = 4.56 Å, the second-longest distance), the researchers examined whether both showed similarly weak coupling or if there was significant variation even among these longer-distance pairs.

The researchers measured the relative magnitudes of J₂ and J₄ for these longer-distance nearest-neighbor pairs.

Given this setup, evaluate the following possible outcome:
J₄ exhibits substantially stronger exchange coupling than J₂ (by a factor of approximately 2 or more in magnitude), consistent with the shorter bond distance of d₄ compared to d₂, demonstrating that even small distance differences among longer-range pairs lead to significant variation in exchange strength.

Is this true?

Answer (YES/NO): NO